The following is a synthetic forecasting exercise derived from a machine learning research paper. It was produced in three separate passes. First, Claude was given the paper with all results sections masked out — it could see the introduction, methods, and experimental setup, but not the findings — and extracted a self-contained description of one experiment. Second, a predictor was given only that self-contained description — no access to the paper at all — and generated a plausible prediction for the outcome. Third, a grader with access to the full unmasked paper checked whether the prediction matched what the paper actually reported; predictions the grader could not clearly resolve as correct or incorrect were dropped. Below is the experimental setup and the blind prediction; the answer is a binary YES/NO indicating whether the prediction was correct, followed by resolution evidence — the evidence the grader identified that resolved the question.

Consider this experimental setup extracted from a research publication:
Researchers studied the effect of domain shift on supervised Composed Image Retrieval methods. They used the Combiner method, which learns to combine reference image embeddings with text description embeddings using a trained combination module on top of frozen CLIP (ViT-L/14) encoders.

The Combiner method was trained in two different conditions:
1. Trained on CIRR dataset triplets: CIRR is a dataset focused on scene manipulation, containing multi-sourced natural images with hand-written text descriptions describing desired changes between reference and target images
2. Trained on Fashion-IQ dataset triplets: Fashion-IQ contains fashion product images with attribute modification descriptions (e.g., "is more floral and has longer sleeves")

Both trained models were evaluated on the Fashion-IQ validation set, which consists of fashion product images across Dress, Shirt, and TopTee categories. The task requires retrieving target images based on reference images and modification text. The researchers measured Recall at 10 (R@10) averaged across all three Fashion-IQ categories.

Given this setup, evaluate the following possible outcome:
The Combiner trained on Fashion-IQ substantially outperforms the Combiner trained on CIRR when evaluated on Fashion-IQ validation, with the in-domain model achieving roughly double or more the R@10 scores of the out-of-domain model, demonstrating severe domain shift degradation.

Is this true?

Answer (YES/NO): NO